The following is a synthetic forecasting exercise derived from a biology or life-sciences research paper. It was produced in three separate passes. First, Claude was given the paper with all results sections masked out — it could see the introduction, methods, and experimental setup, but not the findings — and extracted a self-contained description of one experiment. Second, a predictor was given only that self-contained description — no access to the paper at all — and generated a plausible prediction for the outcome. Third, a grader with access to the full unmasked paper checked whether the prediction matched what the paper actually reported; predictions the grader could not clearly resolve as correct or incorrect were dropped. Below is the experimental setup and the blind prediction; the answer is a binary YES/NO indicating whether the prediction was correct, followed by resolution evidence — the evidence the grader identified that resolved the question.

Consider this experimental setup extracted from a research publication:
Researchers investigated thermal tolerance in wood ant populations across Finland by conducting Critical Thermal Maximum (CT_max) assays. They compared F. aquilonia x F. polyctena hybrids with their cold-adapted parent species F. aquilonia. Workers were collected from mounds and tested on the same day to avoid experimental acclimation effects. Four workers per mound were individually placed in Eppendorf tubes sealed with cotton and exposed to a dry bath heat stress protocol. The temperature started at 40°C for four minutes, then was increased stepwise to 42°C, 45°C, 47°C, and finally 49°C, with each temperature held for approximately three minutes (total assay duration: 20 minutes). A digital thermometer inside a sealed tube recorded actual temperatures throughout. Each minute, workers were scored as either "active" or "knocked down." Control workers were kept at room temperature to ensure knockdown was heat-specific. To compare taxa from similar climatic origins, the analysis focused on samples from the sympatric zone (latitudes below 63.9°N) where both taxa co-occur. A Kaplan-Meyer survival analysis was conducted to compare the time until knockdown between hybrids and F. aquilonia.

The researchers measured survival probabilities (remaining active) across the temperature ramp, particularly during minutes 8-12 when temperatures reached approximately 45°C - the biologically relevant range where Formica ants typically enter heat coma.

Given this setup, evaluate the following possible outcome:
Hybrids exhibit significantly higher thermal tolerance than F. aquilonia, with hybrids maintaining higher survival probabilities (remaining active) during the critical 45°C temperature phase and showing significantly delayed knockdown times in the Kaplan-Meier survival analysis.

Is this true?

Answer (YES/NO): NO